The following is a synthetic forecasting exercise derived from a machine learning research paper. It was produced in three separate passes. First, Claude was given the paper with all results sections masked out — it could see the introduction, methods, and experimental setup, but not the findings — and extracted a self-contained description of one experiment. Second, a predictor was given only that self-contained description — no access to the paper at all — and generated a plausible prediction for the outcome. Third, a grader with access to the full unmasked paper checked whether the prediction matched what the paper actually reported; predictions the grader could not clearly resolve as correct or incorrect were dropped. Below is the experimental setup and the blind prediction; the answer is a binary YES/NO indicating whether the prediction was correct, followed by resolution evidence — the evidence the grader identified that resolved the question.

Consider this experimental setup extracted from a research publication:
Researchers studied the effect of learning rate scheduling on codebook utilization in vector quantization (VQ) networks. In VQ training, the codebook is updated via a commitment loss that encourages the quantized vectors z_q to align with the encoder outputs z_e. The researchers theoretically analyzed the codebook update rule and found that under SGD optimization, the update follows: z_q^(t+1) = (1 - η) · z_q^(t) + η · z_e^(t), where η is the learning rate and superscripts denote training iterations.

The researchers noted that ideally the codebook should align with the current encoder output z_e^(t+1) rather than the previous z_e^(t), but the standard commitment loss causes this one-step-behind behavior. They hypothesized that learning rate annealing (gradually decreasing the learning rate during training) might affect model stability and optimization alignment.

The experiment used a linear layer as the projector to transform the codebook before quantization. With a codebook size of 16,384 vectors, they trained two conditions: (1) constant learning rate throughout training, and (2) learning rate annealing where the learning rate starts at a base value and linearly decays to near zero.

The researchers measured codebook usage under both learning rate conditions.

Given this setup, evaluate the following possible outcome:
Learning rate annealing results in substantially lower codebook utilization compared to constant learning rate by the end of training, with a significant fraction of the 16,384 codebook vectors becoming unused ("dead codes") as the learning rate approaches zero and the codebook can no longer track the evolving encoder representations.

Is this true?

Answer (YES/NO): YES